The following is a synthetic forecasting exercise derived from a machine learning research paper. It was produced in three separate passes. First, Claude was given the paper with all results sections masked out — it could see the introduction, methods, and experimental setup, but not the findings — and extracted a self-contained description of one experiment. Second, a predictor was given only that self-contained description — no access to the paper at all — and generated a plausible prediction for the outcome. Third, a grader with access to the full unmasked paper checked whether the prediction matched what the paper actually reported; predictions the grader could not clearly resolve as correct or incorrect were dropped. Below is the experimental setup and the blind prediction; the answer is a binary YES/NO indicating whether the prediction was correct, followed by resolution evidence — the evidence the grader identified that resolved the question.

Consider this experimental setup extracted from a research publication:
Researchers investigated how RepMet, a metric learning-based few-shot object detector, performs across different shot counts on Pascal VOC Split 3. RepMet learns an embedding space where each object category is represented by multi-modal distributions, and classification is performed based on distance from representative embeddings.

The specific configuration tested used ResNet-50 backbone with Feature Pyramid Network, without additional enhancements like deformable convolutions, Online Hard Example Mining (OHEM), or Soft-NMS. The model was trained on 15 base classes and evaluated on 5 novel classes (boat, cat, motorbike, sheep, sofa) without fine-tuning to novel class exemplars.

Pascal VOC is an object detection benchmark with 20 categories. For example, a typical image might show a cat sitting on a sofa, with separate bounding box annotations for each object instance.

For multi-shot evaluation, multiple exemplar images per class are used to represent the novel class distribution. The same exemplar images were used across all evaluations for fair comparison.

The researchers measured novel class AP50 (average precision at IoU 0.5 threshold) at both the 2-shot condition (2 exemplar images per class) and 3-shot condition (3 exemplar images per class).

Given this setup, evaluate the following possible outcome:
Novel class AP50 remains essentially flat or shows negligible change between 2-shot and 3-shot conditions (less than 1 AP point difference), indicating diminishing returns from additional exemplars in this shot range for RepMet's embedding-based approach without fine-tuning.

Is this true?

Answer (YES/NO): NO